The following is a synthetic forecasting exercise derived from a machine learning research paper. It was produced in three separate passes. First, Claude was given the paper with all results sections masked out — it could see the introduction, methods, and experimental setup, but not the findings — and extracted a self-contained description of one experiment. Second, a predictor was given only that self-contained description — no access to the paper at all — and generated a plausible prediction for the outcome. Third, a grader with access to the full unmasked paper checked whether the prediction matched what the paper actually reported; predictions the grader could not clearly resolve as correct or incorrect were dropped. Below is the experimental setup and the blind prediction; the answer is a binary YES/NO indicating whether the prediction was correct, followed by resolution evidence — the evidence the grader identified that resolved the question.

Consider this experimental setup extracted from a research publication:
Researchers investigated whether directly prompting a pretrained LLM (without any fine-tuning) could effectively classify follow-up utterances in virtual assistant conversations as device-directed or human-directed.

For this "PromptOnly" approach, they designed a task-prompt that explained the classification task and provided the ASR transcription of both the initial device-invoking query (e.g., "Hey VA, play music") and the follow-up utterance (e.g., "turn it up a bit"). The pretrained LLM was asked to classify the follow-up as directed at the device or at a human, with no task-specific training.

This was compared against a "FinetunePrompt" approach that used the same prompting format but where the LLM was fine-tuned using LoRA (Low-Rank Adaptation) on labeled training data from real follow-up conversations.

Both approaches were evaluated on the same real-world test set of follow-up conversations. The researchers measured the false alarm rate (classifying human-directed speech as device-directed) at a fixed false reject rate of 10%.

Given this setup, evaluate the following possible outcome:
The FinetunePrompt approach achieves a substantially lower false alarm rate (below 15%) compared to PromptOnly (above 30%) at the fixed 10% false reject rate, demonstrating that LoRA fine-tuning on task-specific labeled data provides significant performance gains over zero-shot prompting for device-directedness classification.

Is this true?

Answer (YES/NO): NO